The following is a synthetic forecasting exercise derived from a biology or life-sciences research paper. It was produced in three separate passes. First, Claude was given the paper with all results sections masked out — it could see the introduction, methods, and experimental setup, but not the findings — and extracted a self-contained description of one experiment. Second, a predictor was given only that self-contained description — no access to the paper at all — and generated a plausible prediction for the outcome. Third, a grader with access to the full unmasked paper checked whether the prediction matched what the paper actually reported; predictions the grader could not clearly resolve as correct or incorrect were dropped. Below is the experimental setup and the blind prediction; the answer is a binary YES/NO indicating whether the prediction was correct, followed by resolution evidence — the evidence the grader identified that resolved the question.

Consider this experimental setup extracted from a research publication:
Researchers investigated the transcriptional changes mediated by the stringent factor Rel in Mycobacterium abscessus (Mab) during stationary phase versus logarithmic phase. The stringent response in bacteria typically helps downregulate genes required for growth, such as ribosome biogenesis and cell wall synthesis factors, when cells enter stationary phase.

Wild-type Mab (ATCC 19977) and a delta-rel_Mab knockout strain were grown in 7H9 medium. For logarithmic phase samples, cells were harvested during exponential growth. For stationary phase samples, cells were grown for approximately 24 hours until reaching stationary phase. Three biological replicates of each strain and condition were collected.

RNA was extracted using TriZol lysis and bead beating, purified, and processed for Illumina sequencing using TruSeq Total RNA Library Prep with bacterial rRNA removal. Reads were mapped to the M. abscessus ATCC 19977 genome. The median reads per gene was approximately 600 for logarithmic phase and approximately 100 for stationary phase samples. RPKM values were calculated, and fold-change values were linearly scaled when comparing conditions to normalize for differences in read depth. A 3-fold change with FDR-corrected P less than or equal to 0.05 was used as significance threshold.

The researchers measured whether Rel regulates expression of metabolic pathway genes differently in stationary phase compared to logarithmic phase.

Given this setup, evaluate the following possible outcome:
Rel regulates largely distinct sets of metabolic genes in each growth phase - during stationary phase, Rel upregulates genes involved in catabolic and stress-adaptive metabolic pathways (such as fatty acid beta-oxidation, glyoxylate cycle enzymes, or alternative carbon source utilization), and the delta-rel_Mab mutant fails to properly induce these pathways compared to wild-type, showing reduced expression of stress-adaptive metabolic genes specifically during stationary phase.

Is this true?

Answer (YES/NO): NO